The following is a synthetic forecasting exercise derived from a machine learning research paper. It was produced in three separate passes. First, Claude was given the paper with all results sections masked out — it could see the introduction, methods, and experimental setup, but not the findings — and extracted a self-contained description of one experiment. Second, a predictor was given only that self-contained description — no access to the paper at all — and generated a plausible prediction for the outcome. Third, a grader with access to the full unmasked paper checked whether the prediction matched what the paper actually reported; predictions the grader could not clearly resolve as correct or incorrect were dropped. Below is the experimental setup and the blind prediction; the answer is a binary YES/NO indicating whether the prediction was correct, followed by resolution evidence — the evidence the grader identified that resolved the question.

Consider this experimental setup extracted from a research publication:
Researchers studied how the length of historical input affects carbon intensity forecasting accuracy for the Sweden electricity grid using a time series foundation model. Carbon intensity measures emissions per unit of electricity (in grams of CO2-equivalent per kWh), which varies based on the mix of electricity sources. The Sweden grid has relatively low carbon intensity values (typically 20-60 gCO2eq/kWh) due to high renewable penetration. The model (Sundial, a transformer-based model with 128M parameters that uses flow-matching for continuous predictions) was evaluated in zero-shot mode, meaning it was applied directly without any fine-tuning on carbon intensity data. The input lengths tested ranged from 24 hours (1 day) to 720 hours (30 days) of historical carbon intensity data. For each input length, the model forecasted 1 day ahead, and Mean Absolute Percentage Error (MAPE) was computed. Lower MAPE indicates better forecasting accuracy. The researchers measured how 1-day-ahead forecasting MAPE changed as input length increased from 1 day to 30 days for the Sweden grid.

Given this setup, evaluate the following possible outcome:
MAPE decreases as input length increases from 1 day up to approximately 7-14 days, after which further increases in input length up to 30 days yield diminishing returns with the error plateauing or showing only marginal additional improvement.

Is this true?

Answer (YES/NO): YES